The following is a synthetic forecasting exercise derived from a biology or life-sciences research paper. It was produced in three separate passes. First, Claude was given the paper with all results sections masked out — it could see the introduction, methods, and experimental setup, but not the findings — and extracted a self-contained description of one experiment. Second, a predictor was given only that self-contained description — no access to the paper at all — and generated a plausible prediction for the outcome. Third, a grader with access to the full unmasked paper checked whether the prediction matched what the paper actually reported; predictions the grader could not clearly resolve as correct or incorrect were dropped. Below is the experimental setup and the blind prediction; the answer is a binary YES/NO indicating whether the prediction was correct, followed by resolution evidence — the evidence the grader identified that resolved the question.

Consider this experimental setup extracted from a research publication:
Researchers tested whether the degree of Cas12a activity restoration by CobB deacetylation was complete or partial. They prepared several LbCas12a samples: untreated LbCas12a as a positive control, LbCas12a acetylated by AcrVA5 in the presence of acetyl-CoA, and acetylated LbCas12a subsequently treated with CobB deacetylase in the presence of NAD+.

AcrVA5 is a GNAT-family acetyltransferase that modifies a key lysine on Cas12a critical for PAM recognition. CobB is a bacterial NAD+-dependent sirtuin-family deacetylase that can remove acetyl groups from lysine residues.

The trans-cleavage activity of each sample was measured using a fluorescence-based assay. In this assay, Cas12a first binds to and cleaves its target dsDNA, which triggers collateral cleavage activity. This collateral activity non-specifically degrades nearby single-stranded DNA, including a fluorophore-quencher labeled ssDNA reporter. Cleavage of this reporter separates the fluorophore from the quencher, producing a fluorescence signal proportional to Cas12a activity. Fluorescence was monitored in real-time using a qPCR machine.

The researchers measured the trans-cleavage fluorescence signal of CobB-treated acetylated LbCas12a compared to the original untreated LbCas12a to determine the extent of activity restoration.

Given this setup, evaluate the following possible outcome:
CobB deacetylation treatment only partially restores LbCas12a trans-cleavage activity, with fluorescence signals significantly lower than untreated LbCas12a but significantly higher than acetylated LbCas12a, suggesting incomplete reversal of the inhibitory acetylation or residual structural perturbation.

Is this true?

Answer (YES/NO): NO